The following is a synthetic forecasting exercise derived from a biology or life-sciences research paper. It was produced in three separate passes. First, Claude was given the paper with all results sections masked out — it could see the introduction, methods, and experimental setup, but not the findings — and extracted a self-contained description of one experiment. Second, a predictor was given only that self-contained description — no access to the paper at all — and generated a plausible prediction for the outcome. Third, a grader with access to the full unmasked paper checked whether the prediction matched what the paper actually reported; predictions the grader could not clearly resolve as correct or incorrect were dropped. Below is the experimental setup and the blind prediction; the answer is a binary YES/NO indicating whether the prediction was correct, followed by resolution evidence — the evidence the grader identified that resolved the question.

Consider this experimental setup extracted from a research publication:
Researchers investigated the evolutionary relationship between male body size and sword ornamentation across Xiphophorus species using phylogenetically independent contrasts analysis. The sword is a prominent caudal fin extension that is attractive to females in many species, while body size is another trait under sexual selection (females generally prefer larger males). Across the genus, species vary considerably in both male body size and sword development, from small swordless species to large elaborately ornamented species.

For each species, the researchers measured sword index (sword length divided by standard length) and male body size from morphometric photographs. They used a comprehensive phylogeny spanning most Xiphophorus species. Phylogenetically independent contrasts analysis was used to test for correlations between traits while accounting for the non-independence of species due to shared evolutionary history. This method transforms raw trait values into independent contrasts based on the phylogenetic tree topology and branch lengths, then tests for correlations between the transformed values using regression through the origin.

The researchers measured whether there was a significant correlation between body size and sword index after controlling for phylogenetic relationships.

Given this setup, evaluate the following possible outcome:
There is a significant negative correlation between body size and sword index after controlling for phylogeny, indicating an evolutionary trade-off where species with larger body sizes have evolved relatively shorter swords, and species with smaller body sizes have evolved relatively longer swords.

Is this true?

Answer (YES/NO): NO